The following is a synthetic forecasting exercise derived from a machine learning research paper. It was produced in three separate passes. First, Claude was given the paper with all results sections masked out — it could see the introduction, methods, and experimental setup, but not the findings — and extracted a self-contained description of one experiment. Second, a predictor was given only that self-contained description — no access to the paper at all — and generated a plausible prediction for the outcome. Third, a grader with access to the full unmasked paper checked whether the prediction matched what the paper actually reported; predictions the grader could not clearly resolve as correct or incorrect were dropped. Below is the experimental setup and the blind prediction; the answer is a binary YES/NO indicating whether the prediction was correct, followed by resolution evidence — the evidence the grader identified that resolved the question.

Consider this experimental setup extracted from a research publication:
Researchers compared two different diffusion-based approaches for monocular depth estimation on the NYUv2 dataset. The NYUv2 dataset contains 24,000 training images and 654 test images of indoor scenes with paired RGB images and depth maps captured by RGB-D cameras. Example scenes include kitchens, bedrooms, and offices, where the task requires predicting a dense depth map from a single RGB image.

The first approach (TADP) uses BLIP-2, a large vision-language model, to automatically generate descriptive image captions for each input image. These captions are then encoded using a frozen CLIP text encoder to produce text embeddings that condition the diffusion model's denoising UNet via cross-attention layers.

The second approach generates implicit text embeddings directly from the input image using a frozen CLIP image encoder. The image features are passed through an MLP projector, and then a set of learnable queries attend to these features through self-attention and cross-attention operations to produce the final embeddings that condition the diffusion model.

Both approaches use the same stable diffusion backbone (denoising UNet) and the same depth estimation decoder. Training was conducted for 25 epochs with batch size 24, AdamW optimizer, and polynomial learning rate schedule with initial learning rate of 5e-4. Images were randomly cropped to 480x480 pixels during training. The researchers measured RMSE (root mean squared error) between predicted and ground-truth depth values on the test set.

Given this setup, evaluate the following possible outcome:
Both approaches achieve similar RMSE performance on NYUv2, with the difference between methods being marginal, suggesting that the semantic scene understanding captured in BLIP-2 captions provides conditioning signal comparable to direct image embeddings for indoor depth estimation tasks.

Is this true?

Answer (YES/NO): YES